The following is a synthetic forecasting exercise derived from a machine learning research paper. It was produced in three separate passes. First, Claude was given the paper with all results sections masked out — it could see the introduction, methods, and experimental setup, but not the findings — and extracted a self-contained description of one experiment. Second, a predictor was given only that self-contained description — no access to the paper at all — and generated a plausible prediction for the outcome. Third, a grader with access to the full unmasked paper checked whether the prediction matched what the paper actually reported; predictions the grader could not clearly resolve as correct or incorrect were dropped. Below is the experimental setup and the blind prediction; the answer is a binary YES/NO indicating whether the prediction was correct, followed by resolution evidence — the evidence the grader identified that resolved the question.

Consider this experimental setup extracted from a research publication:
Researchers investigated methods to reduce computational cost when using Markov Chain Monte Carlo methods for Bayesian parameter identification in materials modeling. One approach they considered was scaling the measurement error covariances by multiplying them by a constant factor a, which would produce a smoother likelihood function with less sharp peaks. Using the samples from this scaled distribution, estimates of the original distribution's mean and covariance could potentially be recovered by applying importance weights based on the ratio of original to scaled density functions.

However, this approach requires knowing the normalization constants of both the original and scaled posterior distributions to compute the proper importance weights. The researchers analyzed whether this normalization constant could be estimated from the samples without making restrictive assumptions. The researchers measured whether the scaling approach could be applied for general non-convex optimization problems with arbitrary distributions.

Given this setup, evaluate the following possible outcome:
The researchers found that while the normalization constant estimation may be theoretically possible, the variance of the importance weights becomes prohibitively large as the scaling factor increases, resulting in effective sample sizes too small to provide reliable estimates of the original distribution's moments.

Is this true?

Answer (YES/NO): NO